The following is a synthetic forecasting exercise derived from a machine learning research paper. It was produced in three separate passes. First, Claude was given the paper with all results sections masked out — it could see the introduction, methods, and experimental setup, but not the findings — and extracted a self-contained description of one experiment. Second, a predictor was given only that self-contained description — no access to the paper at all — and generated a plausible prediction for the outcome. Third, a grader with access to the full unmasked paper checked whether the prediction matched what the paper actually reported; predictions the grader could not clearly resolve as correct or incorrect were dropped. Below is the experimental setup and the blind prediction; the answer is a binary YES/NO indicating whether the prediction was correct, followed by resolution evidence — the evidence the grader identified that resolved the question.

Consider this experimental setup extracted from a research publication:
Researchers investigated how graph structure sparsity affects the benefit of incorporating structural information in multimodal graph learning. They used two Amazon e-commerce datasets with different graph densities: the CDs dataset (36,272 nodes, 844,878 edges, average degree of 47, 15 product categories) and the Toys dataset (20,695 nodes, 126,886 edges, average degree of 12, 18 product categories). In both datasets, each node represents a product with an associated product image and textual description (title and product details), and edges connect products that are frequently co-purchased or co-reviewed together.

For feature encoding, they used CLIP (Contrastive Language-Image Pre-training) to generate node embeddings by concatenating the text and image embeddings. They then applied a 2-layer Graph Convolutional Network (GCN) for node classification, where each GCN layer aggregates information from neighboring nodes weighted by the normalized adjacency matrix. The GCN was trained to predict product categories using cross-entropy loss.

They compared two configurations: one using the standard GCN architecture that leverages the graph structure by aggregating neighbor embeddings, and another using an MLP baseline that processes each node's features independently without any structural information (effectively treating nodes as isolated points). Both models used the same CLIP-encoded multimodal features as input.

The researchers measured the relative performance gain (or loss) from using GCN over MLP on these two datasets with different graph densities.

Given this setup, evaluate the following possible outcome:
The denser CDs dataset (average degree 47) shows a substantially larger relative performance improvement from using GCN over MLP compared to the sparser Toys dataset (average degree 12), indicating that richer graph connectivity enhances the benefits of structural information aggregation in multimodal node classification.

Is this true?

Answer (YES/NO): NO